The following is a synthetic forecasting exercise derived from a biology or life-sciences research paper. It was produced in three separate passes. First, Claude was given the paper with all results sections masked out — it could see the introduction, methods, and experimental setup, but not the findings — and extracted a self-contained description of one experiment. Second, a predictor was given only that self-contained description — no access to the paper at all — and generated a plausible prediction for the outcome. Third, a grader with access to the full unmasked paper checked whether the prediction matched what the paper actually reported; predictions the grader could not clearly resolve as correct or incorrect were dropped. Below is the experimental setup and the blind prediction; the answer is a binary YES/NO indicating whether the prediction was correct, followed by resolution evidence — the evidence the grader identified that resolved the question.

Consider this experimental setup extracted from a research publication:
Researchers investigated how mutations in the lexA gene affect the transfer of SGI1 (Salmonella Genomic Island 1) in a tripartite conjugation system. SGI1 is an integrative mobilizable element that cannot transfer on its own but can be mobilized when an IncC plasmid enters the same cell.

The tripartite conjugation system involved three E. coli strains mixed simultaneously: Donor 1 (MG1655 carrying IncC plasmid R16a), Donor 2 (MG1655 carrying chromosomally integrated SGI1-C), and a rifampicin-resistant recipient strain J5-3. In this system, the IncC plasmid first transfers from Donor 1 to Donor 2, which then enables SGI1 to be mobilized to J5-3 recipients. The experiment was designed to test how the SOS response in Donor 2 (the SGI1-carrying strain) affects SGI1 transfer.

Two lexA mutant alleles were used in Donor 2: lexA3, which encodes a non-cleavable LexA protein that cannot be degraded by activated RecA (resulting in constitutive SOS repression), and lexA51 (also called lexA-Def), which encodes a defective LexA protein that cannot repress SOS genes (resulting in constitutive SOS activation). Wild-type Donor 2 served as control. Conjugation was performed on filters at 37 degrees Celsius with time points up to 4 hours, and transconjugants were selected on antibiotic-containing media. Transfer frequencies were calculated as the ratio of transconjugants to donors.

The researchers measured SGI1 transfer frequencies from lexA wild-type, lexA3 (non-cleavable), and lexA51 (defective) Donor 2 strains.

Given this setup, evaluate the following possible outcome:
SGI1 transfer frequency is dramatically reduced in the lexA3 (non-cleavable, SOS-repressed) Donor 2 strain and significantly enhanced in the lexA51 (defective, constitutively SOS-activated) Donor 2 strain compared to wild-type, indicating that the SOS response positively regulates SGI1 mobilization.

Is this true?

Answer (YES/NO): NO